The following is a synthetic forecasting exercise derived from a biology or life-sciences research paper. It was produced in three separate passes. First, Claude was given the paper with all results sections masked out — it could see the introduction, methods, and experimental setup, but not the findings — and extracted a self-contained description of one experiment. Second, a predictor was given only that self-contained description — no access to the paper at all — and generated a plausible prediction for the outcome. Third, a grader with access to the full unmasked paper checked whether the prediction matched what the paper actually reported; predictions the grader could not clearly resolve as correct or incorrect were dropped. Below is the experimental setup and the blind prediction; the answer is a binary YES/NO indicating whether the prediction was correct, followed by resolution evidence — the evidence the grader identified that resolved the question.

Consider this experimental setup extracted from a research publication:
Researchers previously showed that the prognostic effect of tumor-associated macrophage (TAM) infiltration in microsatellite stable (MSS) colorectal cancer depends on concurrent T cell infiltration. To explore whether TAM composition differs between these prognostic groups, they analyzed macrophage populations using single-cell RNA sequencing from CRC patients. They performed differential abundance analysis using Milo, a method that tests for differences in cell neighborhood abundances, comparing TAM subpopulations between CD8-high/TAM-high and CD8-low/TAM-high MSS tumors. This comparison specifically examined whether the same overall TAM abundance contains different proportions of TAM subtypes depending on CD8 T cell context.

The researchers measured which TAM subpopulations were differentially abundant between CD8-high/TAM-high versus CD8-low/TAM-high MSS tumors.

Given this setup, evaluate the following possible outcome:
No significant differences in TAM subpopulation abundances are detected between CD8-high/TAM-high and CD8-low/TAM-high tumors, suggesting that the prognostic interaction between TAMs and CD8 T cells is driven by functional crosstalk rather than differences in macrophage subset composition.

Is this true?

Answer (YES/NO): NO